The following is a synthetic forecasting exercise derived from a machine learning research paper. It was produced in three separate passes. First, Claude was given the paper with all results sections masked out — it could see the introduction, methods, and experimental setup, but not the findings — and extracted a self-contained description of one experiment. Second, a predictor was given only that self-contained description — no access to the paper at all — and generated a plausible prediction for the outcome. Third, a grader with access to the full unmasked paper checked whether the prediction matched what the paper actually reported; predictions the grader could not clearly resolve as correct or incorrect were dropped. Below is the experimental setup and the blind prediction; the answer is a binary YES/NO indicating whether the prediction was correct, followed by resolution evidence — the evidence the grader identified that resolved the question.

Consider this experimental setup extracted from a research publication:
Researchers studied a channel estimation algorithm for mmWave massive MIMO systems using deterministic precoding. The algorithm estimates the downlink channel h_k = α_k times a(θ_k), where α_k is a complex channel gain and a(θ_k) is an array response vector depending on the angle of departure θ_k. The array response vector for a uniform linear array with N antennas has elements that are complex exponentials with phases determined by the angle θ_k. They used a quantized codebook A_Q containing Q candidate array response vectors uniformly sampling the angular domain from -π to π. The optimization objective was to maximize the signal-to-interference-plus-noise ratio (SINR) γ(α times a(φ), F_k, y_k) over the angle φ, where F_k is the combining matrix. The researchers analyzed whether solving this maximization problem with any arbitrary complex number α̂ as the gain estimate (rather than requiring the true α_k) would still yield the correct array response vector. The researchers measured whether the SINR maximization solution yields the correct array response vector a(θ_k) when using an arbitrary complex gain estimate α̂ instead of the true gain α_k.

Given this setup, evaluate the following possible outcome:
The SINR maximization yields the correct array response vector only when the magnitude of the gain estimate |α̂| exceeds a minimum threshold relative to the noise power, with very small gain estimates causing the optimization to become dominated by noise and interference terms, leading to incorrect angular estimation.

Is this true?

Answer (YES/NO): NO